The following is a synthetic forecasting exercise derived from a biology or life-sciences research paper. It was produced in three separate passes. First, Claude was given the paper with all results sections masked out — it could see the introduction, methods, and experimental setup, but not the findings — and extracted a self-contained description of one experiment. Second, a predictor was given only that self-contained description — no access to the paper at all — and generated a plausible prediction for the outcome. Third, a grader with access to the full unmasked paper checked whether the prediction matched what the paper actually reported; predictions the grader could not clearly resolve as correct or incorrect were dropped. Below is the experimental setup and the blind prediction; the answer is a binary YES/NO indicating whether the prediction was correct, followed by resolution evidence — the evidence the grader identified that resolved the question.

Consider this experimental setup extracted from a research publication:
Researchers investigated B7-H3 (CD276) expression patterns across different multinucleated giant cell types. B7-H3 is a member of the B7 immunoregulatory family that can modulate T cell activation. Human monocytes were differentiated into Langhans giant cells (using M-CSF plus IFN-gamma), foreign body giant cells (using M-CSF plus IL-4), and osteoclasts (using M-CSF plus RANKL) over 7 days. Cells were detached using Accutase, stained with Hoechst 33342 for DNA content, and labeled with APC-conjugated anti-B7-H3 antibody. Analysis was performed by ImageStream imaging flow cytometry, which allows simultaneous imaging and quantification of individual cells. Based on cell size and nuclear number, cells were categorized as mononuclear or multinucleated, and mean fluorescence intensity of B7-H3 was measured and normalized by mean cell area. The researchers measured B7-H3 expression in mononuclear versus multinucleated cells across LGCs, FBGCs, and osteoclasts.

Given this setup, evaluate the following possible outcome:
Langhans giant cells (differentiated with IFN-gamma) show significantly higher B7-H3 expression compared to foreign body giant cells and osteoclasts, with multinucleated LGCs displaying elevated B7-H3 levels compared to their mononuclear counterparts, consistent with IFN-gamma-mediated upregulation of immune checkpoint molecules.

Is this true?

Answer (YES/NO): NO